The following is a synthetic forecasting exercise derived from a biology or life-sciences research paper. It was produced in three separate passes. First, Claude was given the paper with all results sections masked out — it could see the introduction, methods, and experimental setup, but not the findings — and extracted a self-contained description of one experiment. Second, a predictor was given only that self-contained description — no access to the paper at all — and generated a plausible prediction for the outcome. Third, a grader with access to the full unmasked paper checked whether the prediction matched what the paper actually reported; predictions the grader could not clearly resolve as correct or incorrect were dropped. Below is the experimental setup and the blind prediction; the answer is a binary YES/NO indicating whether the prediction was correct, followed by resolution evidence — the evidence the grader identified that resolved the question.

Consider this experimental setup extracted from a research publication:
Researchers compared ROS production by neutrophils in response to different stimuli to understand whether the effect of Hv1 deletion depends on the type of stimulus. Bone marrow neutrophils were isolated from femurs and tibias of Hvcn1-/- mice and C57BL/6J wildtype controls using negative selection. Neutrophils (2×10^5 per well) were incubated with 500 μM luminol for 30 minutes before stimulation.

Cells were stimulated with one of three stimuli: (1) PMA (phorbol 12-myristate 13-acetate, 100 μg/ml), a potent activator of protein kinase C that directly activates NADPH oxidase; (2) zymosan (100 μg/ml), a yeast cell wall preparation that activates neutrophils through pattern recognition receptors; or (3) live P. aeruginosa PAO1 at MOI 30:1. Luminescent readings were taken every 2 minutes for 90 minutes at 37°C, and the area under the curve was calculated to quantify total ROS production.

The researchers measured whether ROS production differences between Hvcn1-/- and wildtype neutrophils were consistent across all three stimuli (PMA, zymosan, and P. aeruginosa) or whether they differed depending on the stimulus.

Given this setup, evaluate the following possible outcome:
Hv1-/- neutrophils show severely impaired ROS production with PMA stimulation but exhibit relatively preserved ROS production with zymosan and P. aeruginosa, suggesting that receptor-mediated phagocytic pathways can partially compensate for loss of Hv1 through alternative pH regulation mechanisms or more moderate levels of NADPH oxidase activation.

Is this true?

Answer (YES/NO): NO